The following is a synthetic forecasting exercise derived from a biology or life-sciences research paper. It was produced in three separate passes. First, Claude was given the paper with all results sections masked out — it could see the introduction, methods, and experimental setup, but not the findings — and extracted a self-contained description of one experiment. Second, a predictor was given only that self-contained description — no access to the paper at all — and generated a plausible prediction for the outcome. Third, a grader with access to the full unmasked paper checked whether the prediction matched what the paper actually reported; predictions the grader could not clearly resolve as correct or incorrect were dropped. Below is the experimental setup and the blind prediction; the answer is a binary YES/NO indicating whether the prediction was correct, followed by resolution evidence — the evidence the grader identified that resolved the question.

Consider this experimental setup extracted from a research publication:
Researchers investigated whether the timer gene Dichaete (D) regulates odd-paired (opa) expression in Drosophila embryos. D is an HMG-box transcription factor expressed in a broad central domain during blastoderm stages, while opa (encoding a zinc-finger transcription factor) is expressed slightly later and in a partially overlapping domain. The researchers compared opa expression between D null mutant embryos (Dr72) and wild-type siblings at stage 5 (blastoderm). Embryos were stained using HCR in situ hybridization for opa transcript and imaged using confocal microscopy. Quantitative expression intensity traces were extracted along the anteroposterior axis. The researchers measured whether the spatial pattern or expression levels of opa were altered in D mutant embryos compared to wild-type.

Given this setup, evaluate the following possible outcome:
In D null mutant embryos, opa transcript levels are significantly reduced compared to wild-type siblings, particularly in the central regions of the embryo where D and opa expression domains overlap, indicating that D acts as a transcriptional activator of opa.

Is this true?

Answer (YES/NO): NO